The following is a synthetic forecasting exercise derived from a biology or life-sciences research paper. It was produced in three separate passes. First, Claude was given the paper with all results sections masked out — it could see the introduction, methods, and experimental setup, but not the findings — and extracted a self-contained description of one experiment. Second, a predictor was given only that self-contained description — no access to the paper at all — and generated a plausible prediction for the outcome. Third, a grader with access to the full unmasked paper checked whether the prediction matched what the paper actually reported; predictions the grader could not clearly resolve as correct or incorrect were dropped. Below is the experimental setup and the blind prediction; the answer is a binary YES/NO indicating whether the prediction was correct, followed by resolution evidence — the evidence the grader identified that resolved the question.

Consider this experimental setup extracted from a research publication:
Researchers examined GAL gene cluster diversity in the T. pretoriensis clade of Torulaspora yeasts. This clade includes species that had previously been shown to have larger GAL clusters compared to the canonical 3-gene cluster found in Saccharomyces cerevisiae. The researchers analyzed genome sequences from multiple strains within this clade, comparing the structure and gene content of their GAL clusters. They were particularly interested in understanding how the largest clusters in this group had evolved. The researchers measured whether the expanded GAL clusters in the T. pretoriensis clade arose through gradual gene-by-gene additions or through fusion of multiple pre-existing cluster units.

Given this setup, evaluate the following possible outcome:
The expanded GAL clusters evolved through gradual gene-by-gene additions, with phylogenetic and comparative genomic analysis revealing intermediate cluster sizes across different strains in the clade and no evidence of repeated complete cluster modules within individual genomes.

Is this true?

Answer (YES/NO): NO